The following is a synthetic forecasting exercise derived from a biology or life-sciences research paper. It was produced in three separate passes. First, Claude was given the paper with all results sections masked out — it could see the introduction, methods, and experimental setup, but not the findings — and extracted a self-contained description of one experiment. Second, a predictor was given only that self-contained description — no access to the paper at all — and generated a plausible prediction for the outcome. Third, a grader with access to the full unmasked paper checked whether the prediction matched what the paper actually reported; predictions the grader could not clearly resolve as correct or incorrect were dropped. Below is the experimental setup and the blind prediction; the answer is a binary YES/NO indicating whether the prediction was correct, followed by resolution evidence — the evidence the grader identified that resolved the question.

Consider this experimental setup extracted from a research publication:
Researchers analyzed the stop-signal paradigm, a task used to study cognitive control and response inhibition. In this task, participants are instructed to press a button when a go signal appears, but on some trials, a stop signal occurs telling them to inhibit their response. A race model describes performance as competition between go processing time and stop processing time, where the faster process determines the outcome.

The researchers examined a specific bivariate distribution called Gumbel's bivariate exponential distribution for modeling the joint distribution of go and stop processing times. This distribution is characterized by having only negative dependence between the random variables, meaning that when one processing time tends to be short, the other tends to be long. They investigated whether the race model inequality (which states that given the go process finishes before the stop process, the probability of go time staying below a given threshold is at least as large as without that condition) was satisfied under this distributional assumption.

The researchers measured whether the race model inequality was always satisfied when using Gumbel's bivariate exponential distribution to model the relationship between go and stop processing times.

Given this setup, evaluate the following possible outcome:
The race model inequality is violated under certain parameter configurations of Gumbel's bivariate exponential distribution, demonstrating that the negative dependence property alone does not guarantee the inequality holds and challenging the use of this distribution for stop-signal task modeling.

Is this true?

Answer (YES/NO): NO